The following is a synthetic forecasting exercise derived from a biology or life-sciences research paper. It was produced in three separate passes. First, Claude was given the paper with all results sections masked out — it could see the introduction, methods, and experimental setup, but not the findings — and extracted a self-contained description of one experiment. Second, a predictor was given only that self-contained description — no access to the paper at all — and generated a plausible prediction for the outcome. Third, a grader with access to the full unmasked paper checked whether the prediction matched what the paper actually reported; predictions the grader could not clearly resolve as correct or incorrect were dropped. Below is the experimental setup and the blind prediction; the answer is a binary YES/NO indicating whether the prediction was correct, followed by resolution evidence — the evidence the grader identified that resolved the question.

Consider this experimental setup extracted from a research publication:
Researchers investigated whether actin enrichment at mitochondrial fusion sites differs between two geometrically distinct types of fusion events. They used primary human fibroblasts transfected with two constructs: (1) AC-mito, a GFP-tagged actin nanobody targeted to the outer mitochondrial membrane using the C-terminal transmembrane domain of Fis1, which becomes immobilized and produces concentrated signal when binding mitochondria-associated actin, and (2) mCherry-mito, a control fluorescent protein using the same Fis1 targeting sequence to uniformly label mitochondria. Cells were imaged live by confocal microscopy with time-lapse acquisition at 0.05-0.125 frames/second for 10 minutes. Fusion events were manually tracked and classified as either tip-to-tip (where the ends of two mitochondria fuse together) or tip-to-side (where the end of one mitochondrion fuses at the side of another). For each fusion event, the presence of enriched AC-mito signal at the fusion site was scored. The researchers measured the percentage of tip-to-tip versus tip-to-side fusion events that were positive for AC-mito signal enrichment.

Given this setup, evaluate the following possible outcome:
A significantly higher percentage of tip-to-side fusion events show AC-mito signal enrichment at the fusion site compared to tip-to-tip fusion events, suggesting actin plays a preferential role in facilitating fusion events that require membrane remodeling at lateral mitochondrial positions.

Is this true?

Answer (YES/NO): YES